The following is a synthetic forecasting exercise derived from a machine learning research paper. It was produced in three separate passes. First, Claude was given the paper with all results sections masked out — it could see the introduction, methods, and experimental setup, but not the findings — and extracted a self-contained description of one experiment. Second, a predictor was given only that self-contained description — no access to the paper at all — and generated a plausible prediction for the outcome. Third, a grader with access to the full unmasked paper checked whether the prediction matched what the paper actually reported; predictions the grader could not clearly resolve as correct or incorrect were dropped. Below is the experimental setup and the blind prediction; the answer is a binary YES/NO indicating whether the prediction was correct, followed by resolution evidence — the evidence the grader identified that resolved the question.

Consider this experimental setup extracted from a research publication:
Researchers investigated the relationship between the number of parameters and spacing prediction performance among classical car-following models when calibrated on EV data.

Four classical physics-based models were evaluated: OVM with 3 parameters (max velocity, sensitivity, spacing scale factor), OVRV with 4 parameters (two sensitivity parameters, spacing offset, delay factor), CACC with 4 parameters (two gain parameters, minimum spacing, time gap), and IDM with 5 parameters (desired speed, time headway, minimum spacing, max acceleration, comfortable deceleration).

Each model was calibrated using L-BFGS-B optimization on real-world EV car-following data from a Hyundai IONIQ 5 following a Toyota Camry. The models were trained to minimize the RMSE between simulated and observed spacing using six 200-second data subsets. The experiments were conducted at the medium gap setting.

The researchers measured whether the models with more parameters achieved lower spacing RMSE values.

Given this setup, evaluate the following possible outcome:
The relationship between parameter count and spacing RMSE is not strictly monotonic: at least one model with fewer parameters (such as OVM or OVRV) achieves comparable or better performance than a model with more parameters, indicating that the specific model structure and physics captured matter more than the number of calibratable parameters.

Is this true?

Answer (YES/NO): YES